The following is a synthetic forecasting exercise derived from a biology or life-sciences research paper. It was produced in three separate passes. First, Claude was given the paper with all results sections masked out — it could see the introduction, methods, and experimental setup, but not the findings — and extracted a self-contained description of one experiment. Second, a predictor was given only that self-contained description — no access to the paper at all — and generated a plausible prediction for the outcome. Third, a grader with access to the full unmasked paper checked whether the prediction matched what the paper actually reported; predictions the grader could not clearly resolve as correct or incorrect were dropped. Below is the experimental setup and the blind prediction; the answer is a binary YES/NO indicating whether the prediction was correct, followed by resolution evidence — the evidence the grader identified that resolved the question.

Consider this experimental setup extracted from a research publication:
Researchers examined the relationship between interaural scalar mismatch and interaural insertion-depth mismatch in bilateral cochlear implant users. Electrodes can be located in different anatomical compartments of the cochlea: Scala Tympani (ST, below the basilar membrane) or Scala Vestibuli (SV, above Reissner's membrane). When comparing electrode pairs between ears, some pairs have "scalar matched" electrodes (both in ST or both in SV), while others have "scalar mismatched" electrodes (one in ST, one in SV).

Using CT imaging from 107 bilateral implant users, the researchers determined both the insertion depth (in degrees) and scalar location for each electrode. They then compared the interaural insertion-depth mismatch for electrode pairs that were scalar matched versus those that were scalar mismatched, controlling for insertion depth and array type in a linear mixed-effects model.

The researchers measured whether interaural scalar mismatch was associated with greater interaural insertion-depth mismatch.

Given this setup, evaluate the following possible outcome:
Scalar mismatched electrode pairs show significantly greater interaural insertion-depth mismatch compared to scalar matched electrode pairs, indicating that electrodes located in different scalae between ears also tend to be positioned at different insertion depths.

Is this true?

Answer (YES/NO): YES